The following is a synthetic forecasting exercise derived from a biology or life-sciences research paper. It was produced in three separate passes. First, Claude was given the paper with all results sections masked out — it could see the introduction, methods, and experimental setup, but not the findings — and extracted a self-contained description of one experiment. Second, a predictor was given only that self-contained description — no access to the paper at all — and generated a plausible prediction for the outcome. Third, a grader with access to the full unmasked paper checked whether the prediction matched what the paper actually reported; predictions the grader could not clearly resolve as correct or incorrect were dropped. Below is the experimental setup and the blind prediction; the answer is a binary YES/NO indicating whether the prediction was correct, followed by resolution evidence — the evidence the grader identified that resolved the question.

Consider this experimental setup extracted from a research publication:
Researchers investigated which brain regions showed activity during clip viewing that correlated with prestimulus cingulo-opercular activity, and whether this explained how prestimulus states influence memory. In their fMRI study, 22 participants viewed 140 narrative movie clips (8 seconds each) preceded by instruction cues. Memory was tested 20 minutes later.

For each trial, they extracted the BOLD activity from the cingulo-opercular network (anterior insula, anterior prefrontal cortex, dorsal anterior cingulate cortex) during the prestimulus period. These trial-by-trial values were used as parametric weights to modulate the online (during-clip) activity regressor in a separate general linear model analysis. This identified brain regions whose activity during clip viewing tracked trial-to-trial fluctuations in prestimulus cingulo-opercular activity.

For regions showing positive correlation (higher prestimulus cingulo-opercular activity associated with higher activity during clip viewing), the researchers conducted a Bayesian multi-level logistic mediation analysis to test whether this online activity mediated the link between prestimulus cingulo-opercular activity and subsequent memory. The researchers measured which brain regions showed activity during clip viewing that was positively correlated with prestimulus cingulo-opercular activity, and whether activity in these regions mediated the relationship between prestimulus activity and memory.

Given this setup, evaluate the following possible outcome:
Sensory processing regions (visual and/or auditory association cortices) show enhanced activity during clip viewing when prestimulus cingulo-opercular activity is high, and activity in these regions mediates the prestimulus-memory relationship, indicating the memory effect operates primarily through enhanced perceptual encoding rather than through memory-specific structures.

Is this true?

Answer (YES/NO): NO